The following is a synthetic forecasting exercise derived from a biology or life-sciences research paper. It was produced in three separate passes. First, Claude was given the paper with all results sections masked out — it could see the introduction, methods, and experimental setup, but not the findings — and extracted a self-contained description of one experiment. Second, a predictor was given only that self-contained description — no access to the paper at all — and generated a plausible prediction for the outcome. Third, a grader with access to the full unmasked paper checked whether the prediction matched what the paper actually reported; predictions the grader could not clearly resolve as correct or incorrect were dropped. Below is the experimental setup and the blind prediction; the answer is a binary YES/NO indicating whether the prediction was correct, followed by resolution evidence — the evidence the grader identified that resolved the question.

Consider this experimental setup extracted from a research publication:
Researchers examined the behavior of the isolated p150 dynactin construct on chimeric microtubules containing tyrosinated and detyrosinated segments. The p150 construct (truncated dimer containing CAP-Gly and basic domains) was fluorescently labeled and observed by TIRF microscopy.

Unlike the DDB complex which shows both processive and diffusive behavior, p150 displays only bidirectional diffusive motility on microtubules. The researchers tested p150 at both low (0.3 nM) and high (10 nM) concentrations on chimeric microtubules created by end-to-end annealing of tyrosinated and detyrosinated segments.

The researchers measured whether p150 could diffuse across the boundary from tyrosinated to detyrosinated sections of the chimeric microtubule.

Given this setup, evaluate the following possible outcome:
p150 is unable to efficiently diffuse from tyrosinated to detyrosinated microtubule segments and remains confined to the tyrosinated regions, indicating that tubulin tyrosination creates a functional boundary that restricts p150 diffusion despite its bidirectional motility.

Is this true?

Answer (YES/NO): YES